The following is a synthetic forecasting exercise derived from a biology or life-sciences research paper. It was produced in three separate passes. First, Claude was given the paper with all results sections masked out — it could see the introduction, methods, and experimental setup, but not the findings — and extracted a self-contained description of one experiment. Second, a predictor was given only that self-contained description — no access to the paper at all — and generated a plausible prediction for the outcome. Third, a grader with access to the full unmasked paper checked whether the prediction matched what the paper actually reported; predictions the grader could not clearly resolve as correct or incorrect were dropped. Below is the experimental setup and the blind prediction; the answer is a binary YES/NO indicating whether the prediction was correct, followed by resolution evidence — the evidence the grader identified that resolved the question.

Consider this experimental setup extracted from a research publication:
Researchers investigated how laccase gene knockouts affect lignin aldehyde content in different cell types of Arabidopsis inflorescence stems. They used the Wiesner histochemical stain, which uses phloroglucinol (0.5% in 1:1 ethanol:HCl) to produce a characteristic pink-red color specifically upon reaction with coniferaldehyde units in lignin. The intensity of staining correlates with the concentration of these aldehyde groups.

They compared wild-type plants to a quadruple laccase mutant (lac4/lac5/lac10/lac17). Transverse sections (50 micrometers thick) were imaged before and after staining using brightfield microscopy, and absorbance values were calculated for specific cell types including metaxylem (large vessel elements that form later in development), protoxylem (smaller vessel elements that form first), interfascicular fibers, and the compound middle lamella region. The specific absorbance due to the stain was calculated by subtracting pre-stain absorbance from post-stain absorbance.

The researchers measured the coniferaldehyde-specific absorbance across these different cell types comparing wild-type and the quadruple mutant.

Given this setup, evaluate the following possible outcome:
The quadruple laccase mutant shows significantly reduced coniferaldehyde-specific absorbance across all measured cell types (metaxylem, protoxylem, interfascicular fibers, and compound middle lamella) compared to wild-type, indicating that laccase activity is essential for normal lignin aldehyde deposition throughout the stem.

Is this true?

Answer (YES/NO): NO